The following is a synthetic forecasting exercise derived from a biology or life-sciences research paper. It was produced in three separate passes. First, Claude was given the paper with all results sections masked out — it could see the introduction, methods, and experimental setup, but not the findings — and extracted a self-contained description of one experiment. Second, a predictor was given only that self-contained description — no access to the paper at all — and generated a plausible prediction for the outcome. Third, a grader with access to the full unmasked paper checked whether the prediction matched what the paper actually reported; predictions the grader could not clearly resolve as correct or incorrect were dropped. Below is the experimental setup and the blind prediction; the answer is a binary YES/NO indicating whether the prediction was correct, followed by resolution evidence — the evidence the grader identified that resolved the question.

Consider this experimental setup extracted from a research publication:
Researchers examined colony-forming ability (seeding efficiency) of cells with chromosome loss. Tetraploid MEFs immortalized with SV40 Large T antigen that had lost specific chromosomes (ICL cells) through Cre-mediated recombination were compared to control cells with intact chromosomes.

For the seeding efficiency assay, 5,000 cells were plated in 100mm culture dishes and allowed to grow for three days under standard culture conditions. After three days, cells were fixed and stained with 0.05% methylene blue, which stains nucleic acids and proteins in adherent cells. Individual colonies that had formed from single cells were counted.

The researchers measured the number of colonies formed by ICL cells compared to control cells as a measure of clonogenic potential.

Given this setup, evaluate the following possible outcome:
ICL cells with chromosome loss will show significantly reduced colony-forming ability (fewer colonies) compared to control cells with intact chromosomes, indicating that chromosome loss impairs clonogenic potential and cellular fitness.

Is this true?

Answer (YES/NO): YES